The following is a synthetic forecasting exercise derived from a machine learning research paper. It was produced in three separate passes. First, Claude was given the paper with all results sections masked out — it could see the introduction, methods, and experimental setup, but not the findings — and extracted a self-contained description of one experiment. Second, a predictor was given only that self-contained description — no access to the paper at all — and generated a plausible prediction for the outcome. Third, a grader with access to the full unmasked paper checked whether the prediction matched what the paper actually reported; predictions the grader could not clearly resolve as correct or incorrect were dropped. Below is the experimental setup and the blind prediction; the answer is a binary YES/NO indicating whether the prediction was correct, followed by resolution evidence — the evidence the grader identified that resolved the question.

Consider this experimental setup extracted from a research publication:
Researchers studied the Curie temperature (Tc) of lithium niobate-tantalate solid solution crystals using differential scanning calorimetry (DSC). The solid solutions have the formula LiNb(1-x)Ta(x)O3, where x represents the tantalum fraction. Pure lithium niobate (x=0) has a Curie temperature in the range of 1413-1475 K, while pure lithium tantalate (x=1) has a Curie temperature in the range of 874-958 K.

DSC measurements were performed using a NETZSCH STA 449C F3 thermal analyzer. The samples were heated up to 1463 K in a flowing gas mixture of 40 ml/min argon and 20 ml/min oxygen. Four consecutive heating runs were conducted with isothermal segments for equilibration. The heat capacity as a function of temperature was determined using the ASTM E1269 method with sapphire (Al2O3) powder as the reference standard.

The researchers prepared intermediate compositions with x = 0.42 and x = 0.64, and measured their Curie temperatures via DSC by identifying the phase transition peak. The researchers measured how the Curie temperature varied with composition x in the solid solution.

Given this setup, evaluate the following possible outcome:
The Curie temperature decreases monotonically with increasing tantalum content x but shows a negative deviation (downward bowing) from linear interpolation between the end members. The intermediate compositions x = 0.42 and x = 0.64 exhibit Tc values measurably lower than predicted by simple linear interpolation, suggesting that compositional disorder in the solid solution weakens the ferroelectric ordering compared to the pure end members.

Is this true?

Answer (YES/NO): NO